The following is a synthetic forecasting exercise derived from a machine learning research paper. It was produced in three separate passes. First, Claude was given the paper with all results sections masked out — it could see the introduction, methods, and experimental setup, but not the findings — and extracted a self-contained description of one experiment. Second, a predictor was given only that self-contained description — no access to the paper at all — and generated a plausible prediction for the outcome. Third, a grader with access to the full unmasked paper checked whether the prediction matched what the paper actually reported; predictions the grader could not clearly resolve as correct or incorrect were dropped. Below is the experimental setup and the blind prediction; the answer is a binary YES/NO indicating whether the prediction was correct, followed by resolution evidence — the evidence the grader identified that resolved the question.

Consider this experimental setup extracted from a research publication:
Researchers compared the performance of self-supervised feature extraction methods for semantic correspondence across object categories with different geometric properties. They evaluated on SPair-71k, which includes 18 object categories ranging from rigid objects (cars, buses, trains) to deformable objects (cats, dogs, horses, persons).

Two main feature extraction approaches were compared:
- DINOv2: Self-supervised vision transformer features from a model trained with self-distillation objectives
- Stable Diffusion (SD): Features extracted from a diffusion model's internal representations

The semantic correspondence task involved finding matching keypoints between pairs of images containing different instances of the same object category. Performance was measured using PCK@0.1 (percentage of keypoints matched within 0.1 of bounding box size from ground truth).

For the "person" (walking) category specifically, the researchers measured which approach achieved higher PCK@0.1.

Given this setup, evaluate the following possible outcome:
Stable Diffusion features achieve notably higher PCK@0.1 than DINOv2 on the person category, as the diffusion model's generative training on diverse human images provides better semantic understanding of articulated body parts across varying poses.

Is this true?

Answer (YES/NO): NO